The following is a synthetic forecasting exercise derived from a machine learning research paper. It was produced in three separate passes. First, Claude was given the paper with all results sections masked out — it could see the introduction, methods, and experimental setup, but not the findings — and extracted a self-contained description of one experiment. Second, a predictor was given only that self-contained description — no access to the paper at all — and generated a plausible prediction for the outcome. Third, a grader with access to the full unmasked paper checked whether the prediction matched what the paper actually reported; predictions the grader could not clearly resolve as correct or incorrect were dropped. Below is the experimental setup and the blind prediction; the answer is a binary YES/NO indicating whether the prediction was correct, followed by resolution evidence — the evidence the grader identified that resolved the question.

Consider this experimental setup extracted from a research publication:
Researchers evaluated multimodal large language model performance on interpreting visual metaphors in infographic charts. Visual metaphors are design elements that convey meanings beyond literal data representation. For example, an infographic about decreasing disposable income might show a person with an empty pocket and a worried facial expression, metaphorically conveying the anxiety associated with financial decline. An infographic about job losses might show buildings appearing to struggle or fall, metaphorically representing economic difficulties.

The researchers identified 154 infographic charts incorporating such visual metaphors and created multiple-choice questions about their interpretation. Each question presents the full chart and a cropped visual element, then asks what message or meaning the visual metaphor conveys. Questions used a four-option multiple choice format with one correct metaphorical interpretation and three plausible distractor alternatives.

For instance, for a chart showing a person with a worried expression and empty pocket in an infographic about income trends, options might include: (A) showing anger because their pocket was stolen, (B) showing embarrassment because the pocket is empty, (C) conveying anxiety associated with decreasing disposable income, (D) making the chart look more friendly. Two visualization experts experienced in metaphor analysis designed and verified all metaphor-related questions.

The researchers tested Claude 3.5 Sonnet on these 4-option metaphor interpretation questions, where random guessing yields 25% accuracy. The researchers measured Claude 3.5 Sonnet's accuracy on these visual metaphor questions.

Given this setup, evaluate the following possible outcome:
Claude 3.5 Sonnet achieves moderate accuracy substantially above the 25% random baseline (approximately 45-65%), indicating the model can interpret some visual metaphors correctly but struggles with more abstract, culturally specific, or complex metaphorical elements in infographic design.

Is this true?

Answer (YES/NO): YES